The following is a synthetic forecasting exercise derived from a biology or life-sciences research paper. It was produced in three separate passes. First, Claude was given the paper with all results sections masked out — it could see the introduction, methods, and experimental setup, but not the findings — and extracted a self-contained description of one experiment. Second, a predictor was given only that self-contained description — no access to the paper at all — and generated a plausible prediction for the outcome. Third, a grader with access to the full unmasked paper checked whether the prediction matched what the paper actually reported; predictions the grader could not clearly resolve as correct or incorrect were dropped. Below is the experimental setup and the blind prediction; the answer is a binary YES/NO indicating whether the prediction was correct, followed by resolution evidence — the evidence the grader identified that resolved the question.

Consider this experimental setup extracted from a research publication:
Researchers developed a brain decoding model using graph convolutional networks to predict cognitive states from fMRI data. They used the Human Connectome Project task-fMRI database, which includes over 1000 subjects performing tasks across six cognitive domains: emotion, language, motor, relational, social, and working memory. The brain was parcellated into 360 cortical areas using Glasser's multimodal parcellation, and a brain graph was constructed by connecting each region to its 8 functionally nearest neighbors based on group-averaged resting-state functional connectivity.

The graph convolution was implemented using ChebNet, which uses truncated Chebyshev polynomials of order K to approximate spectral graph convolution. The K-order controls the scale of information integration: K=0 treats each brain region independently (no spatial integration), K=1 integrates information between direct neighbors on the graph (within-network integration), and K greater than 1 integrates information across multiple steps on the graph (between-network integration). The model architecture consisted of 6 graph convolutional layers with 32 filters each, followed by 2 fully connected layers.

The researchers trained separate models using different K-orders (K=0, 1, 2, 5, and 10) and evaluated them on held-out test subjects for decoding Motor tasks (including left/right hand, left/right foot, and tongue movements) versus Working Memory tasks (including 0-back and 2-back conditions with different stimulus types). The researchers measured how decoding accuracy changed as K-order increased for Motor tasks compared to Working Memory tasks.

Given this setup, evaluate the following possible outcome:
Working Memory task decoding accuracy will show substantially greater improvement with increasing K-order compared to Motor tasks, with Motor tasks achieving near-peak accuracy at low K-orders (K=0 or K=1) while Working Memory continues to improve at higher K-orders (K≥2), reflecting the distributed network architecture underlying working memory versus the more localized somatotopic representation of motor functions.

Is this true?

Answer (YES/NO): YES